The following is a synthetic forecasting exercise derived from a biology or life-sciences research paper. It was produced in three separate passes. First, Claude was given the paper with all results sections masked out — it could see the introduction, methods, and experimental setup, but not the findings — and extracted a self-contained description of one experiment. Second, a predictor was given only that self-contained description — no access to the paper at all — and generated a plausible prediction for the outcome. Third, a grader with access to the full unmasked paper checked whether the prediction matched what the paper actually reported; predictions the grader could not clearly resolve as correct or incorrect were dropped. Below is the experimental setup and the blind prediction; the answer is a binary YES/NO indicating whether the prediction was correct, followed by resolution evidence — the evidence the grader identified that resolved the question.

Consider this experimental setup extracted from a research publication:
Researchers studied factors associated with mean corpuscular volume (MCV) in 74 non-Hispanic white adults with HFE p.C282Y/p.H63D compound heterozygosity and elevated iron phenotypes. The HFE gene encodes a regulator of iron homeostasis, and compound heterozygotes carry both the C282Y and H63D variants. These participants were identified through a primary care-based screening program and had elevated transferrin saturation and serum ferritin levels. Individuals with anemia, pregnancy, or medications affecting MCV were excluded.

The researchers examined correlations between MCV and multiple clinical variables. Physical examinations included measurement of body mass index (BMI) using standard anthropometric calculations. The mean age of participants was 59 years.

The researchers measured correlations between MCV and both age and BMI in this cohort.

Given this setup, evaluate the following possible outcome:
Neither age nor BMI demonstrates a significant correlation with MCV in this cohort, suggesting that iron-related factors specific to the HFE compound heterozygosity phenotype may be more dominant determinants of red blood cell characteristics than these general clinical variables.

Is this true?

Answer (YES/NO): NO